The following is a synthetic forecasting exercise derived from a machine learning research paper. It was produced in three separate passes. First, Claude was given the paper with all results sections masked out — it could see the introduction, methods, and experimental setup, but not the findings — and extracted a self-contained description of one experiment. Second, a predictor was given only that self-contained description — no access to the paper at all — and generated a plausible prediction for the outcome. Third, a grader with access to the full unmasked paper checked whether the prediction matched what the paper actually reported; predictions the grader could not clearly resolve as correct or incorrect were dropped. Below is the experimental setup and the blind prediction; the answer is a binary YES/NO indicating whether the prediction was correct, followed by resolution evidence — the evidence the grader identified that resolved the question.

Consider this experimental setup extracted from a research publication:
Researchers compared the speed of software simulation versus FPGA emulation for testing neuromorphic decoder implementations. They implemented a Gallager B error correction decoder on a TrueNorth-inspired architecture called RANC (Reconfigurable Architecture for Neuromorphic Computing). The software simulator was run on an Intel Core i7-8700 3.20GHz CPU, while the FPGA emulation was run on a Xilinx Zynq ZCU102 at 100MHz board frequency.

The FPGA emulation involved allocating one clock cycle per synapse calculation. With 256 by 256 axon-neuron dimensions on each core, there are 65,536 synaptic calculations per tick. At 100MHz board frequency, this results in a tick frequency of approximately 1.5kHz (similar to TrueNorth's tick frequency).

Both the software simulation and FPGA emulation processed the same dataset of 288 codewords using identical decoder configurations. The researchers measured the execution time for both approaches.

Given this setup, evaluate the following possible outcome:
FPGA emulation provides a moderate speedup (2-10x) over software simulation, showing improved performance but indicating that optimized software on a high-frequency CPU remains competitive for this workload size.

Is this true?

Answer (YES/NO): NO